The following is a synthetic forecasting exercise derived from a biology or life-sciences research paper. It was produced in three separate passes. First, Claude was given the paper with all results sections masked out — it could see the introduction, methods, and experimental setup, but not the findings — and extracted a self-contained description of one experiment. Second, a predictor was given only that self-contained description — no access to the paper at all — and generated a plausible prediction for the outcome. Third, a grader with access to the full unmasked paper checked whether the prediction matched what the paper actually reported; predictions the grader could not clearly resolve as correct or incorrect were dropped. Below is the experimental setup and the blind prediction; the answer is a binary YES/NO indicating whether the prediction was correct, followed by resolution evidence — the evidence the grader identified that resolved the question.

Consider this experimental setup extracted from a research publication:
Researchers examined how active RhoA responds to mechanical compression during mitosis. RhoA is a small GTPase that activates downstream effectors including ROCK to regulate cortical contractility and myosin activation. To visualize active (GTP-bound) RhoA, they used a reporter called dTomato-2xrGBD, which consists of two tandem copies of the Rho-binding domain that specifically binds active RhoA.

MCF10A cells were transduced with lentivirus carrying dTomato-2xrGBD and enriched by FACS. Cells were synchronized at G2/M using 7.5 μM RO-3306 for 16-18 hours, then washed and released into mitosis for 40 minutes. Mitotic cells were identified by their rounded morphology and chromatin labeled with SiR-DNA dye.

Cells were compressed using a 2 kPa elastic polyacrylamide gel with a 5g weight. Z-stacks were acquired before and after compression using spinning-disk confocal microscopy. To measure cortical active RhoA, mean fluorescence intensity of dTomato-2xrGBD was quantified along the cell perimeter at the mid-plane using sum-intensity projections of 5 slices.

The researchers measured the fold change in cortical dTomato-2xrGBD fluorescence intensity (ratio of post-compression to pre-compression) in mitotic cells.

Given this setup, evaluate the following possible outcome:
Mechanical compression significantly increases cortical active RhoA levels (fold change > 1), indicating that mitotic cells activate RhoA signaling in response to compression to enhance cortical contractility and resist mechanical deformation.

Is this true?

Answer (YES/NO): YES